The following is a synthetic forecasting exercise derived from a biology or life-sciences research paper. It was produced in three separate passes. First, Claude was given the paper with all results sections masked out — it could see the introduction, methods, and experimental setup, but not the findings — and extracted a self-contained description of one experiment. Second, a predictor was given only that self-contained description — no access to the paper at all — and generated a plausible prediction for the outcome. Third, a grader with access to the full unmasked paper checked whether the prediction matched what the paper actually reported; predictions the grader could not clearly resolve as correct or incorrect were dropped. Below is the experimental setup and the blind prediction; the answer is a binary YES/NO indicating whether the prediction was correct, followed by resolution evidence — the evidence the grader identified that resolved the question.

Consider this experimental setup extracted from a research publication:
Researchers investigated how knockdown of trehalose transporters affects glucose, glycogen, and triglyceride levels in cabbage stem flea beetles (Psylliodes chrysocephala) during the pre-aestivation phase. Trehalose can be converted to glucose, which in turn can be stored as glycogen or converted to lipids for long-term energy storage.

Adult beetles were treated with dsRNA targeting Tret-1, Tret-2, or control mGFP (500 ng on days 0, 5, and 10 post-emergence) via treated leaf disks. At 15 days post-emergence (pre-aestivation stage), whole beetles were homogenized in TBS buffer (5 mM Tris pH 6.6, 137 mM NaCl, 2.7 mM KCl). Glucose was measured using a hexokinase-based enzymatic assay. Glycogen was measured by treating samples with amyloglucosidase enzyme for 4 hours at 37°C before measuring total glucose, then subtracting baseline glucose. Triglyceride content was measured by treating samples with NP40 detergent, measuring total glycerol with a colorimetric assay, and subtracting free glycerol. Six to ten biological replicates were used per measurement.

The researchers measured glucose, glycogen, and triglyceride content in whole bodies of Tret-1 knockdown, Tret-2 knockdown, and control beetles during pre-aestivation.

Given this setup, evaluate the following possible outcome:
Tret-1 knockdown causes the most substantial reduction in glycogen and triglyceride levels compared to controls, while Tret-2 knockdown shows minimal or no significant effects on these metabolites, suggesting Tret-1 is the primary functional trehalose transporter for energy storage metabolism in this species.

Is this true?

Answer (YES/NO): NO